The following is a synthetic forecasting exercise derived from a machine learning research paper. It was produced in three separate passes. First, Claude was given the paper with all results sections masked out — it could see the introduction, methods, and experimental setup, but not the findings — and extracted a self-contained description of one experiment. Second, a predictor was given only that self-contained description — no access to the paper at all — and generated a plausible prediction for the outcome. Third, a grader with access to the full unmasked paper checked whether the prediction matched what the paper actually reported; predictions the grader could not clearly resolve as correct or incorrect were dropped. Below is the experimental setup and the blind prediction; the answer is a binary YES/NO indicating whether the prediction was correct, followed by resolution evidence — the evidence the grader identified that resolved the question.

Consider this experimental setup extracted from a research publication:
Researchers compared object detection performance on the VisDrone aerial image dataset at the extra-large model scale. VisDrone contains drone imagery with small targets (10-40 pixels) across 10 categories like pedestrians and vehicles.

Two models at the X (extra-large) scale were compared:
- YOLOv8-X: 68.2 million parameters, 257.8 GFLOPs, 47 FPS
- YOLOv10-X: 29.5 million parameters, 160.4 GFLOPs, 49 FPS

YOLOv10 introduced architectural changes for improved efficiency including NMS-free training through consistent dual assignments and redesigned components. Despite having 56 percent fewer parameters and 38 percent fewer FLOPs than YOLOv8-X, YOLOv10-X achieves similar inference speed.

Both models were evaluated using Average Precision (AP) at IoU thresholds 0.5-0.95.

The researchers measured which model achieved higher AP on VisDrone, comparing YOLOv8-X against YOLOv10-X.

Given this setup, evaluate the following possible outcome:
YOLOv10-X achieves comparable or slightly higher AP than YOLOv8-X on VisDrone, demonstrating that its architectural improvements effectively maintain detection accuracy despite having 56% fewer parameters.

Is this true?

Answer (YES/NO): NO